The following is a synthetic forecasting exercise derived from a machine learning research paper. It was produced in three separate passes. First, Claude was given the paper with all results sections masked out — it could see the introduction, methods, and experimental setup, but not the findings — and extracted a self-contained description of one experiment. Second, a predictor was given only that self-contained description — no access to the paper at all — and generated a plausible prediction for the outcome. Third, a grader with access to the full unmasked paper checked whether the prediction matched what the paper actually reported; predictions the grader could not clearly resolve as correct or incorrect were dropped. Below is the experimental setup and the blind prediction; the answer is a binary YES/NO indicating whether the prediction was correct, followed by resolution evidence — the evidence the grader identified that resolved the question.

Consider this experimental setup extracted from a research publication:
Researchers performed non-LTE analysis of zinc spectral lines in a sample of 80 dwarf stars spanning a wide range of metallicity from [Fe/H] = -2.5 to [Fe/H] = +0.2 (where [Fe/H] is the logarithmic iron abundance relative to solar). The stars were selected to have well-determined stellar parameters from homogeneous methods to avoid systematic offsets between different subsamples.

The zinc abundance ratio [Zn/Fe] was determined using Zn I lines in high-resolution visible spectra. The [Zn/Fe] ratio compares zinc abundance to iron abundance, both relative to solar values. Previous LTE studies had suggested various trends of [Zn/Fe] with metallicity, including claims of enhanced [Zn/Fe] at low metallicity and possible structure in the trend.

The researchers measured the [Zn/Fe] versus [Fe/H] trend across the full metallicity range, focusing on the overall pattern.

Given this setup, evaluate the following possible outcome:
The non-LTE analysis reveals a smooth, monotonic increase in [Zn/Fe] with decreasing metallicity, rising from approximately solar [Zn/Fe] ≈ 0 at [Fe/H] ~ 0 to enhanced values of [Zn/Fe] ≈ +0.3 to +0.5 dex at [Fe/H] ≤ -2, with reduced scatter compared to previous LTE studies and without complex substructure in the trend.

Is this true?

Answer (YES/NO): NO